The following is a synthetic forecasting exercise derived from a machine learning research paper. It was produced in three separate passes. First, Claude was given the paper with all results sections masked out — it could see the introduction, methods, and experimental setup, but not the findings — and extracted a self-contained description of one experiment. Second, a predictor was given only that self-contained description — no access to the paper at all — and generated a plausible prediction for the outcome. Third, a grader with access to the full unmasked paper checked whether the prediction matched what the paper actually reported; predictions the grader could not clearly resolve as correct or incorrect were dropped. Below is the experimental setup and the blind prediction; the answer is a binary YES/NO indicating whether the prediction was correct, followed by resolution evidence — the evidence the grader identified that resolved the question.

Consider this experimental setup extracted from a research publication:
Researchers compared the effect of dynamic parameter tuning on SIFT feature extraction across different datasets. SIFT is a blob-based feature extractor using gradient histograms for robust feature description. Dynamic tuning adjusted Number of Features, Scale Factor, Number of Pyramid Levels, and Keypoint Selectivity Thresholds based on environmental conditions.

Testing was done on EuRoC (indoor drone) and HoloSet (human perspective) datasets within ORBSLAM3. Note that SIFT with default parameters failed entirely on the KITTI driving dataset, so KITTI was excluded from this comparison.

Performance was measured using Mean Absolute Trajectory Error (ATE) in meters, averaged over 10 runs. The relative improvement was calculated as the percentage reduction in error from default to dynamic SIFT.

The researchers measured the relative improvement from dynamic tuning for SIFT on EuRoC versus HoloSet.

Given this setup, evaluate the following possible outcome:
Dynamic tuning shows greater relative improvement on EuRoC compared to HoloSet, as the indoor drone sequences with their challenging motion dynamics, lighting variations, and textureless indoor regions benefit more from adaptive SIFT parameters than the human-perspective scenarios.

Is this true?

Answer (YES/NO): NO